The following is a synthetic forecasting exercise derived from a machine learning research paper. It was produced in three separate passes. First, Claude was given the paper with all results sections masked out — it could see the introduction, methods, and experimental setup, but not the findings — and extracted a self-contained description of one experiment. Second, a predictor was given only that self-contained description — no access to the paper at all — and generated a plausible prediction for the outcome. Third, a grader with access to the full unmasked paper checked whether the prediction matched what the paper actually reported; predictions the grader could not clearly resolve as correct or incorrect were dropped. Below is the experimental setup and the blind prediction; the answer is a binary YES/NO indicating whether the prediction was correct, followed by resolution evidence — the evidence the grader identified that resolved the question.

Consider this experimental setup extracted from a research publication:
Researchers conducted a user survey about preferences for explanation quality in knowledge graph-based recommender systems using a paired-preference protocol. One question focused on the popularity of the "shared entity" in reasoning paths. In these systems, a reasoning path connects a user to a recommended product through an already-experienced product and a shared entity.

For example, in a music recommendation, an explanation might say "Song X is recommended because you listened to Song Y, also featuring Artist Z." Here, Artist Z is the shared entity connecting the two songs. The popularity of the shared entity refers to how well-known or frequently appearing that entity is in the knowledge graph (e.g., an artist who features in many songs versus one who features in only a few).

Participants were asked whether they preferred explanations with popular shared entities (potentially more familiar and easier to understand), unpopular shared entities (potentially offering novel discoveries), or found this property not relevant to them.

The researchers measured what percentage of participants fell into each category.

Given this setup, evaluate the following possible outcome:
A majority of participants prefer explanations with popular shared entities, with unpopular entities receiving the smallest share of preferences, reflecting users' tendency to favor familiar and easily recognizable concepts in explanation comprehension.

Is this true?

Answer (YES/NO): NO